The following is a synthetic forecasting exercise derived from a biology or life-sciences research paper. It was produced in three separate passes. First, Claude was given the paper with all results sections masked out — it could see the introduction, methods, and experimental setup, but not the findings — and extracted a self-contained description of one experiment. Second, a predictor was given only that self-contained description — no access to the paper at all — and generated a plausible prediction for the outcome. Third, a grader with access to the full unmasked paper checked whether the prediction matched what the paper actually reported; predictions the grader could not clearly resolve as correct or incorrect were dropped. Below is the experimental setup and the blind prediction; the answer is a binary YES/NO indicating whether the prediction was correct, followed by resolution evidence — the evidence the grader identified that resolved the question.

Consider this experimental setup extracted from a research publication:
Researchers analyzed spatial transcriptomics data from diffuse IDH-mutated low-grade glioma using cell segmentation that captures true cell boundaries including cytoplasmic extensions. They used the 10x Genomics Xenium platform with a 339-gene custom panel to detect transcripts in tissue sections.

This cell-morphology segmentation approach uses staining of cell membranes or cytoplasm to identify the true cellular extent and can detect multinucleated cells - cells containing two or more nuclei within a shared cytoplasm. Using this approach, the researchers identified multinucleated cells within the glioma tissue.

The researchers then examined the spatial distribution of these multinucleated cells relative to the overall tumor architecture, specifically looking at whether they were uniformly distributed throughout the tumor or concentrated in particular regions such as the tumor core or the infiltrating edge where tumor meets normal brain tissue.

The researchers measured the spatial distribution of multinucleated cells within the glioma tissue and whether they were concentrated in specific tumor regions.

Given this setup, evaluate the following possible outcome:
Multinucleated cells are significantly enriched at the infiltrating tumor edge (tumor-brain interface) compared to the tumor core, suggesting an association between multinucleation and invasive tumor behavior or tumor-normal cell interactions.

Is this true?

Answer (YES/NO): NO